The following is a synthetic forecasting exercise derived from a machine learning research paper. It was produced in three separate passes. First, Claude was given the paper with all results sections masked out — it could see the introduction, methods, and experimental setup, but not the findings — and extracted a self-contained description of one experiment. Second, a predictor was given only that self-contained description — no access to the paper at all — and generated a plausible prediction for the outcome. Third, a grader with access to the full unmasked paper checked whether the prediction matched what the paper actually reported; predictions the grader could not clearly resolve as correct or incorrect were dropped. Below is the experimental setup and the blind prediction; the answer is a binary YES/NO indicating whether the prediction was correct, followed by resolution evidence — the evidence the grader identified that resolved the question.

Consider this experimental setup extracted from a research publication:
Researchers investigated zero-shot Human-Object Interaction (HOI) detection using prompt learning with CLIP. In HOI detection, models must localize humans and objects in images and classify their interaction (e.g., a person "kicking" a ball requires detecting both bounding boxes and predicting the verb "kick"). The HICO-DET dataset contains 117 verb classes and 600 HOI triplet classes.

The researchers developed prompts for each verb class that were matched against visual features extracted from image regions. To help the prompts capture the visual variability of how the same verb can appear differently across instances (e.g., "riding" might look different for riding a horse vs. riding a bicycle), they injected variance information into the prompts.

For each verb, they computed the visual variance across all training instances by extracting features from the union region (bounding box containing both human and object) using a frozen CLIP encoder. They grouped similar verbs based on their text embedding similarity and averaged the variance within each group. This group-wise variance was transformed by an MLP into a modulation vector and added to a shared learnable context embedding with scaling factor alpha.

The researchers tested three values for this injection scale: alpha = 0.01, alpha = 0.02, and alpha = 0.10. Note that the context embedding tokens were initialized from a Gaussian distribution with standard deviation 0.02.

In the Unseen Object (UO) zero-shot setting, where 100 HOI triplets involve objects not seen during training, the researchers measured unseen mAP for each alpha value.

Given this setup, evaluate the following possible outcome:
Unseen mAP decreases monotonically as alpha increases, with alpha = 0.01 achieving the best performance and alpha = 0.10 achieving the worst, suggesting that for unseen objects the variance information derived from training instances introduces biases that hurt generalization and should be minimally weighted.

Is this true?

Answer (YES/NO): NO